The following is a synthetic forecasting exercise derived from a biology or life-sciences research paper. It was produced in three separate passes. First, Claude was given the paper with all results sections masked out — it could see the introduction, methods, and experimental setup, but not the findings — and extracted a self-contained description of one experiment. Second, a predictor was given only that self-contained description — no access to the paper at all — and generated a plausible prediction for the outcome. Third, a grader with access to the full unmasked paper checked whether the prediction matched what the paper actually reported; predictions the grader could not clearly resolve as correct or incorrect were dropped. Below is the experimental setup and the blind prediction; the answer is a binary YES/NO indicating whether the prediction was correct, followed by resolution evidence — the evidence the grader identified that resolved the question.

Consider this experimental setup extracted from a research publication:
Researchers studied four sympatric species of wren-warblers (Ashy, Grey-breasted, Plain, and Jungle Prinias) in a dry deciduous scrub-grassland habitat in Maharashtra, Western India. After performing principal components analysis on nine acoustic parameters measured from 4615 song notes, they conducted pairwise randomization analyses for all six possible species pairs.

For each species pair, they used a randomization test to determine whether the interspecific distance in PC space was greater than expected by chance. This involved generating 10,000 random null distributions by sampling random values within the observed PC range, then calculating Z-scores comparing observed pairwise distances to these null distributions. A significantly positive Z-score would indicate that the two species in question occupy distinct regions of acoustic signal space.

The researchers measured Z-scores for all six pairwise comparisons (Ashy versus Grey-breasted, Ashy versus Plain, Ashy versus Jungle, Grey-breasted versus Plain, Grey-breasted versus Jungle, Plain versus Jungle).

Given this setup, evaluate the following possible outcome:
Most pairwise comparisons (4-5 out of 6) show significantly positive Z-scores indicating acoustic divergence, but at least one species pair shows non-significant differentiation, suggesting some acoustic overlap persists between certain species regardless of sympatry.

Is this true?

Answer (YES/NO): NO